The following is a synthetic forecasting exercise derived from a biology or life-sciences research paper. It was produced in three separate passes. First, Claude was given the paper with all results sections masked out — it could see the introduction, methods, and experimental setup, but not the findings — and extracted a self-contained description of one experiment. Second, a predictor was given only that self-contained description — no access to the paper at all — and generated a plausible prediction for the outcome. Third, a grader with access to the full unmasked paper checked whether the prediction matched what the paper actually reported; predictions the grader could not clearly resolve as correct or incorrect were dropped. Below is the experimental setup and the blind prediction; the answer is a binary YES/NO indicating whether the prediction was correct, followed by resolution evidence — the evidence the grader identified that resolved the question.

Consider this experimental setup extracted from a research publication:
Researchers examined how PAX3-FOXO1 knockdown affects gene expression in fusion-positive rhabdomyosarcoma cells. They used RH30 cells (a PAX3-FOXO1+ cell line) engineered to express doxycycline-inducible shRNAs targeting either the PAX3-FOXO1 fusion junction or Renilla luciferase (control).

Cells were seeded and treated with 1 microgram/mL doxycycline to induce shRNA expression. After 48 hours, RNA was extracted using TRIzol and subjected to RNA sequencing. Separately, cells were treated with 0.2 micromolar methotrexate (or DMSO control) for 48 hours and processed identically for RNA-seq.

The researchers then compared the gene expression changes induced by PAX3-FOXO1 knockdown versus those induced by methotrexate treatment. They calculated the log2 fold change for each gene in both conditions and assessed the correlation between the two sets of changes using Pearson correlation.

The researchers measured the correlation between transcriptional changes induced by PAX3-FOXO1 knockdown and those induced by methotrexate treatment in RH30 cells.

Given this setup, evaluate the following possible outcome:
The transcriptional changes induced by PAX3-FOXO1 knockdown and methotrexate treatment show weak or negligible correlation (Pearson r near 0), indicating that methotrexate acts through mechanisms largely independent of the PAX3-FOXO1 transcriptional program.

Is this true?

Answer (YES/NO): NO